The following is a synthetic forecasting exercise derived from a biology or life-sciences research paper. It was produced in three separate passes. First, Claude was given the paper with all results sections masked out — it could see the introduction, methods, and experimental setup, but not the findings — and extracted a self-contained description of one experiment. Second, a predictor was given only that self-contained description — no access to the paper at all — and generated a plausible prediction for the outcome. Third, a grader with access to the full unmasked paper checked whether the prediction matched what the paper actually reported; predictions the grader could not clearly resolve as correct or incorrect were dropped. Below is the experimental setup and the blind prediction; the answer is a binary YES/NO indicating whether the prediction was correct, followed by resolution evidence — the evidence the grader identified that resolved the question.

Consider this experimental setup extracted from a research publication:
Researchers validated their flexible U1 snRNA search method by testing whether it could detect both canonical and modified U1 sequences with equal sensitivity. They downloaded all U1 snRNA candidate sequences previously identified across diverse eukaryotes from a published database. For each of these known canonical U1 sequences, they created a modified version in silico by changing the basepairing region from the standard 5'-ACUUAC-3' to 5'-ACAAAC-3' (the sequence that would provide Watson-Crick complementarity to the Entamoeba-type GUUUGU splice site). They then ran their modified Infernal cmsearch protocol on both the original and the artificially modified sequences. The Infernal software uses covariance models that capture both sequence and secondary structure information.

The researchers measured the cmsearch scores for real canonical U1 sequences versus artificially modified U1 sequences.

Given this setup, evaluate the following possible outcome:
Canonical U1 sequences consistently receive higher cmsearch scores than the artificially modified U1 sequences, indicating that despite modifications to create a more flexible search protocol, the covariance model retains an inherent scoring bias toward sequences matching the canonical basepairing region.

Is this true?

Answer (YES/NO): NO